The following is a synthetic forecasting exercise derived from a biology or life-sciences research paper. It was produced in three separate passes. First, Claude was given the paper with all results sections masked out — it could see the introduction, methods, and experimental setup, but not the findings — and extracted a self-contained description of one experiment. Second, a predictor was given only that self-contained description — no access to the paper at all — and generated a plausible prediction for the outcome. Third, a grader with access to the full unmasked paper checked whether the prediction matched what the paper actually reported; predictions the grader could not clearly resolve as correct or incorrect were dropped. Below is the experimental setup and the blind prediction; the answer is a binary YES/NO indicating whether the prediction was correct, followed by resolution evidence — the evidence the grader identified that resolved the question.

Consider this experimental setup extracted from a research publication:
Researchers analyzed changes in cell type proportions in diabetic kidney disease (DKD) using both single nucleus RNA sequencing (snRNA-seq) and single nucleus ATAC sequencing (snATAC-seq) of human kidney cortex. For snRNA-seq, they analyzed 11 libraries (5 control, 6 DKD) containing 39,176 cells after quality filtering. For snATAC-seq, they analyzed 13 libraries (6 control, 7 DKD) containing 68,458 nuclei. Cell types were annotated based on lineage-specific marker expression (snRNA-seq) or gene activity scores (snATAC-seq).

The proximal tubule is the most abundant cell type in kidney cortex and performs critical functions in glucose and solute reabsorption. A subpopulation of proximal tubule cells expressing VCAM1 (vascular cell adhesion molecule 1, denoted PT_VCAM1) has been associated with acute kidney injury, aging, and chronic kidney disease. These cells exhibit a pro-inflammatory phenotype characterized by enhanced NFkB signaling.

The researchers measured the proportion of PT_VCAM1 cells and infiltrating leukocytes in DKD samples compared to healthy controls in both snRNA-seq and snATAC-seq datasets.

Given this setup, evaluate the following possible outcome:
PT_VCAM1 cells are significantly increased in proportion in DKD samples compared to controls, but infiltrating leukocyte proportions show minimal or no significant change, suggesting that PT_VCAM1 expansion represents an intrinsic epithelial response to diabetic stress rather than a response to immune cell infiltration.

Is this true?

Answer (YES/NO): NO